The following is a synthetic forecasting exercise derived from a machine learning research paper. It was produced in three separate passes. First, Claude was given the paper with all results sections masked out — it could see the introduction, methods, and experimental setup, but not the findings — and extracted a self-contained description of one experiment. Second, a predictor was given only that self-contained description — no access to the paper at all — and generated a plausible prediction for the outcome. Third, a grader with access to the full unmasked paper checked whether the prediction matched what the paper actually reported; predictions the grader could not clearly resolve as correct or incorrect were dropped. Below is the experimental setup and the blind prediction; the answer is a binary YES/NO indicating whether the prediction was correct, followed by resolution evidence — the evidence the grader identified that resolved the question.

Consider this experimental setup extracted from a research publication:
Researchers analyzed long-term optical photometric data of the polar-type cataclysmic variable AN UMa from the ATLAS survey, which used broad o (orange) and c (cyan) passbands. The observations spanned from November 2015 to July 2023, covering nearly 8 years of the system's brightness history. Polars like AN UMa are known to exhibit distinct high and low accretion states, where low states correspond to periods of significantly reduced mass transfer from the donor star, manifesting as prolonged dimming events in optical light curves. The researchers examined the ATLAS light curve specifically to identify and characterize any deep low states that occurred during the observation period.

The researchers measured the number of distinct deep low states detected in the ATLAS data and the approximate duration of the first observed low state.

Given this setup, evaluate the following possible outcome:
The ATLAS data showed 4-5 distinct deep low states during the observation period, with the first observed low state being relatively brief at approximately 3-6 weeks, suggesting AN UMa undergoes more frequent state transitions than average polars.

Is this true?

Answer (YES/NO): NO